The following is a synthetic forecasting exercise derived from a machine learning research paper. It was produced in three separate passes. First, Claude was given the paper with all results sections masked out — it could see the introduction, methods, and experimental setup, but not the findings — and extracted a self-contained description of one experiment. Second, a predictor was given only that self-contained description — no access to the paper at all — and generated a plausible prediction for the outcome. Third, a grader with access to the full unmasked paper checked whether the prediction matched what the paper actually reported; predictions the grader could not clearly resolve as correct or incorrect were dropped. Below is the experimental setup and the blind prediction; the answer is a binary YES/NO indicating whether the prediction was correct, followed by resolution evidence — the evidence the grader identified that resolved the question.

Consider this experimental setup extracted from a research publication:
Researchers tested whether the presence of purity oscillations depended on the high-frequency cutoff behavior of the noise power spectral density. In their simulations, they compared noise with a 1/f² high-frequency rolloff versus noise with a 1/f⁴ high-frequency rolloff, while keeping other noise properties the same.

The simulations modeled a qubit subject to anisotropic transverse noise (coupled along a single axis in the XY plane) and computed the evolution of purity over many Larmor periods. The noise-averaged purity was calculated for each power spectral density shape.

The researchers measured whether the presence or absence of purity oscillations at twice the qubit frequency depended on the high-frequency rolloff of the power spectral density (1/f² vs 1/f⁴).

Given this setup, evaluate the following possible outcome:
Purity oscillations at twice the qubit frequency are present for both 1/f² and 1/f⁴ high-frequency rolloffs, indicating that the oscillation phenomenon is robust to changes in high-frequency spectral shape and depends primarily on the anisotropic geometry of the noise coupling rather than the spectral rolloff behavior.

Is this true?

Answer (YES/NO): YES